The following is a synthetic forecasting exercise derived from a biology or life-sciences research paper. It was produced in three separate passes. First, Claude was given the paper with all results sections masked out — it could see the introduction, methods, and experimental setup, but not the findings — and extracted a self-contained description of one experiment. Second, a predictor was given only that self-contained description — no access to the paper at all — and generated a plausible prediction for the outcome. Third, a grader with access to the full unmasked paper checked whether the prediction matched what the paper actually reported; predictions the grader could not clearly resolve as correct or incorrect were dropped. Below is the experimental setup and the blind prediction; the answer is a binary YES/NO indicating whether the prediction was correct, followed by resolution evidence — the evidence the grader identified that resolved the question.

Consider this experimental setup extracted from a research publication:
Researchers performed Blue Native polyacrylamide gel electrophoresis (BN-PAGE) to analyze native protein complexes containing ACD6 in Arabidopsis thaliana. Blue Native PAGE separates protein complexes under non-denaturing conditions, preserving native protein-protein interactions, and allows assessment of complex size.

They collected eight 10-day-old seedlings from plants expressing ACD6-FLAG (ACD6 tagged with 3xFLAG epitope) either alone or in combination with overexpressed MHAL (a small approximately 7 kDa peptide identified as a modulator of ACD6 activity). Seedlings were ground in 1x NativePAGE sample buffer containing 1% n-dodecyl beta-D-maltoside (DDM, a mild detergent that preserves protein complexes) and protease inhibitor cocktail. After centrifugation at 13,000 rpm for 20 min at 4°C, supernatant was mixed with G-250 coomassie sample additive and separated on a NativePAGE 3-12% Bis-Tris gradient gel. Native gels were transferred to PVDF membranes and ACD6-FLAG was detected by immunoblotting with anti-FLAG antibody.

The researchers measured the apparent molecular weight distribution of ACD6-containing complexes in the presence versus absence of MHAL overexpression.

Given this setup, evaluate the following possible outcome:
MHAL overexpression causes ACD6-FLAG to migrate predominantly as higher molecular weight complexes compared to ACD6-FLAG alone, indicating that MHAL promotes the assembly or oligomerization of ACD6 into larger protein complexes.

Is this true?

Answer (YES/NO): YES